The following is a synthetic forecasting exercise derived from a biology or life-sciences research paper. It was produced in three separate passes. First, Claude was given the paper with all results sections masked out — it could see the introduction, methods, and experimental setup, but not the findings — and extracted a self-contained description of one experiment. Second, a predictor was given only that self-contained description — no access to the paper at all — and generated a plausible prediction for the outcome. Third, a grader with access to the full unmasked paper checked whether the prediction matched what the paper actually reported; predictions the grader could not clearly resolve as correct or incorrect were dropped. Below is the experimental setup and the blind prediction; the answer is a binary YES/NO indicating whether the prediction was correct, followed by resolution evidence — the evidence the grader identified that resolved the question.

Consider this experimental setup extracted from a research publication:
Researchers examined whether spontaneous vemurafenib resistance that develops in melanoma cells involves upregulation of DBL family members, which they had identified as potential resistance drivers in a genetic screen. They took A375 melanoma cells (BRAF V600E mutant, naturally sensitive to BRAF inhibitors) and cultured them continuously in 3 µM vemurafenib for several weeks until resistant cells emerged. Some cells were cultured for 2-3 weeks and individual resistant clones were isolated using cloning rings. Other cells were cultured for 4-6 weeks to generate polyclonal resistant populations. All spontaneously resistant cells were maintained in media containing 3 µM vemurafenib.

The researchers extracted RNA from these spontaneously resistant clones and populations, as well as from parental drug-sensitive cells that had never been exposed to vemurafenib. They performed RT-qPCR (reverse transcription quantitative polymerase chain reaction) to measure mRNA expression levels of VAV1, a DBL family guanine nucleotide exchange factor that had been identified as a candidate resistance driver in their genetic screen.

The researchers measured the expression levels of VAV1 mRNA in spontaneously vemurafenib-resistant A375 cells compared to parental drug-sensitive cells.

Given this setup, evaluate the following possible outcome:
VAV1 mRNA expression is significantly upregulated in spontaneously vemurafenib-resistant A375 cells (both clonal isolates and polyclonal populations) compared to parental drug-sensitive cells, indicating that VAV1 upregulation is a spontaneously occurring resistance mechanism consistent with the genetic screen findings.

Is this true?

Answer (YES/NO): NO